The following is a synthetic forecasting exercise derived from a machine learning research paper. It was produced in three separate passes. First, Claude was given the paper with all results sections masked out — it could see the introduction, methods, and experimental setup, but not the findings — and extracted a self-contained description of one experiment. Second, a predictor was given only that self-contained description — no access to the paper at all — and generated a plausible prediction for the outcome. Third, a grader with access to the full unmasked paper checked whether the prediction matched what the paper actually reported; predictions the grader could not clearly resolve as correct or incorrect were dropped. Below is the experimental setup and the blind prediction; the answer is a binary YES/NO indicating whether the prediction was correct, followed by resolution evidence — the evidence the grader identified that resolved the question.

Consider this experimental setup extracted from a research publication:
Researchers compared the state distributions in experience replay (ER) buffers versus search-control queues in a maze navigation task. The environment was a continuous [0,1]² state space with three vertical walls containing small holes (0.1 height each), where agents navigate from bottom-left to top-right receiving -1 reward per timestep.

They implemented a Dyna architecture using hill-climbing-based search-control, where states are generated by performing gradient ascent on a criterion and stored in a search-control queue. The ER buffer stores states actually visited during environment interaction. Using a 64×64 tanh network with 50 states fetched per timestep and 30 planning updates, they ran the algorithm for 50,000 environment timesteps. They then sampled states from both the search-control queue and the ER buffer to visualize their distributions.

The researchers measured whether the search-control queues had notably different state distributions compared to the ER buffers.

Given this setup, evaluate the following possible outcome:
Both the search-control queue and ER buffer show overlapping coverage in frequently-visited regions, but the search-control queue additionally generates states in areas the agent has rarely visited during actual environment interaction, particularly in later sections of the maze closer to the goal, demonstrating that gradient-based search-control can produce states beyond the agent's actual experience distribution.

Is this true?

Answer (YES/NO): NO